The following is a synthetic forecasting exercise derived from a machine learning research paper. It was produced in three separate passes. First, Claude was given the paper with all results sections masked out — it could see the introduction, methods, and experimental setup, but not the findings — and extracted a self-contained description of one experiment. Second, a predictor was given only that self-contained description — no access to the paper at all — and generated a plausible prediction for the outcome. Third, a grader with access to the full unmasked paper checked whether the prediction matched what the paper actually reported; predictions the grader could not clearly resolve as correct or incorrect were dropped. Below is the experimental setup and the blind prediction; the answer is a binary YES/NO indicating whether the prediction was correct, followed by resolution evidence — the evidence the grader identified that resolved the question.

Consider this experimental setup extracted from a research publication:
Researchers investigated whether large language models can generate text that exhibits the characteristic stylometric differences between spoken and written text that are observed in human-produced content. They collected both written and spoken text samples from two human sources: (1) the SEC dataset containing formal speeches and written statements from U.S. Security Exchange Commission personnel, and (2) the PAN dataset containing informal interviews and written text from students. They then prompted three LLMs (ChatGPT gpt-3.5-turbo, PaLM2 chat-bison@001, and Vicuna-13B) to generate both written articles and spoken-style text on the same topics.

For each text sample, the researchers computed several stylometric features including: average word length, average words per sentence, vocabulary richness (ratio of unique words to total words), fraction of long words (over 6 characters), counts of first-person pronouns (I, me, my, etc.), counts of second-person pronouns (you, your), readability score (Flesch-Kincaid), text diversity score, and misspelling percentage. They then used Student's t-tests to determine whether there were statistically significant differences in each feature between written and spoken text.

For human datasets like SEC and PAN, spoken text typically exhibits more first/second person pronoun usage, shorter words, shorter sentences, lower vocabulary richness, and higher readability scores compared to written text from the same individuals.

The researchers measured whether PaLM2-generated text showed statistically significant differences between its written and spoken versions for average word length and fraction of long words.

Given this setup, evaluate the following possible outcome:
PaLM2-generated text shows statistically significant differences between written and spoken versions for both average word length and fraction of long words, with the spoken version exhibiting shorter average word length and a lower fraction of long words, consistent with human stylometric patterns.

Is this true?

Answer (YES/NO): NO